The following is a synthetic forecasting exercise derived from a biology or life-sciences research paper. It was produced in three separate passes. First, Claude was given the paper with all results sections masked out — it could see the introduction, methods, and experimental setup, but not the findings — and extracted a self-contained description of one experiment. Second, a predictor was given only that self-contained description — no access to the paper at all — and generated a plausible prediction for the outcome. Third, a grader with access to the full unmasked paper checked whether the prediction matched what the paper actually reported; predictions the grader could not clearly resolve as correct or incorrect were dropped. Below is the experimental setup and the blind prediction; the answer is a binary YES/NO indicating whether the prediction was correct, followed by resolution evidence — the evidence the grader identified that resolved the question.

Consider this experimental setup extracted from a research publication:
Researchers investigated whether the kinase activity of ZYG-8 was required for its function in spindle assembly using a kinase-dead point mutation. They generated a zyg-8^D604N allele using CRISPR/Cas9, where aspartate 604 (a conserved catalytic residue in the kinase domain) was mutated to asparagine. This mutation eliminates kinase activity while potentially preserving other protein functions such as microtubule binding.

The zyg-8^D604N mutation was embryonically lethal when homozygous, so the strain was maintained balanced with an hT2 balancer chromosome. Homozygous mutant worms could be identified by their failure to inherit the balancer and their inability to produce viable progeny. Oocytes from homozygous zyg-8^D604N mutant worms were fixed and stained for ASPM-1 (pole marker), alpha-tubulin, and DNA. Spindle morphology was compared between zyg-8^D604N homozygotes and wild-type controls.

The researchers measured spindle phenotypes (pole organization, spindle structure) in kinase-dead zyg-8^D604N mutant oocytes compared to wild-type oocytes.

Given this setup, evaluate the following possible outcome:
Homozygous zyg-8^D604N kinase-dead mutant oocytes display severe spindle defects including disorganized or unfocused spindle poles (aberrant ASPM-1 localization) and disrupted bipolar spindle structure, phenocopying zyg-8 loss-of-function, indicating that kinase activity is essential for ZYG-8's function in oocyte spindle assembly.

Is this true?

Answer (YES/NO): NO